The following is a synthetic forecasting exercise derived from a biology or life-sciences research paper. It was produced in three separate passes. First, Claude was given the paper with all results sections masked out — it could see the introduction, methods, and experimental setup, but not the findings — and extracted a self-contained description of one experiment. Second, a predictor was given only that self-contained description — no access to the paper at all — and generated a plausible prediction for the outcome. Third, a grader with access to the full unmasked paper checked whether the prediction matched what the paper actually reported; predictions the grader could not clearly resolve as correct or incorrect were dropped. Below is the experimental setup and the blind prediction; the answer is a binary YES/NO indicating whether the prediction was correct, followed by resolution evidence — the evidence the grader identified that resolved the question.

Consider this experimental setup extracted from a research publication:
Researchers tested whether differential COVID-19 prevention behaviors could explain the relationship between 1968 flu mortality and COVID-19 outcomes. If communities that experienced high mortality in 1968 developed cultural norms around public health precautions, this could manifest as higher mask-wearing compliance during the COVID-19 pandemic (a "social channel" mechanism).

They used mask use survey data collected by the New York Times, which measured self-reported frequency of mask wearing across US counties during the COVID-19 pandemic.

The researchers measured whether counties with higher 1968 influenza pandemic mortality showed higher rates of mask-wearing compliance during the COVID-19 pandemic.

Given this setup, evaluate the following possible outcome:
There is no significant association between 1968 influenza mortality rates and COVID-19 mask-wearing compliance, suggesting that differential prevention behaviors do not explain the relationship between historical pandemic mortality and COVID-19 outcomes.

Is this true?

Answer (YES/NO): NO